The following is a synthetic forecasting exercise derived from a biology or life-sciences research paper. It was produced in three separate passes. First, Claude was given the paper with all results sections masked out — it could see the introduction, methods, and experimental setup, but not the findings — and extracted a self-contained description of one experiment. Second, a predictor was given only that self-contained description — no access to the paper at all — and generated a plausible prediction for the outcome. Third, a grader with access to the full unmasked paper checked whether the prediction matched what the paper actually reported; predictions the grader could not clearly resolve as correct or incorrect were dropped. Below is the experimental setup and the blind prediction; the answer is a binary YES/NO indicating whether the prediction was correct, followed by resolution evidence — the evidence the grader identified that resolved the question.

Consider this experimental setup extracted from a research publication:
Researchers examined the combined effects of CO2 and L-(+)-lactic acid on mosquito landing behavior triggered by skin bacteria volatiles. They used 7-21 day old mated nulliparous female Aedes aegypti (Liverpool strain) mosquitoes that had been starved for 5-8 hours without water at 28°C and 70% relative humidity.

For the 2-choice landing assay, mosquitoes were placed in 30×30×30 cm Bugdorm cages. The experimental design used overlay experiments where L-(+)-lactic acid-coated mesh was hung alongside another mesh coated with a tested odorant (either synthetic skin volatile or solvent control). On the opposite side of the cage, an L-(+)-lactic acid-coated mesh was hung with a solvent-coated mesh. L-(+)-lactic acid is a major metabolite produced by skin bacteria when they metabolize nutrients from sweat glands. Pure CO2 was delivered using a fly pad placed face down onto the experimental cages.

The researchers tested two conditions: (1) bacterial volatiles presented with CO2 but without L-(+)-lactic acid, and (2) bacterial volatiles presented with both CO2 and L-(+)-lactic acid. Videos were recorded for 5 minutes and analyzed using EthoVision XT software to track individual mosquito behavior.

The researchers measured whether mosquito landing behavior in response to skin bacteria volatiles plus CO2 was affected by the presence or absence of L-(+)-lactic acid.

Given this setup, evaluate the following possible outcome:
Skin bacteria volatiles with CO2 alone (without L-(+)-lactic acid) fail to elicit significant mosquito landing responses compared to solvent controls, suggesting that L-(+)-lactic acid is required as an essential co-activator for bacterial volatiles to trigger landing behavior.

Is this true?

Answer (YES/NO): YES